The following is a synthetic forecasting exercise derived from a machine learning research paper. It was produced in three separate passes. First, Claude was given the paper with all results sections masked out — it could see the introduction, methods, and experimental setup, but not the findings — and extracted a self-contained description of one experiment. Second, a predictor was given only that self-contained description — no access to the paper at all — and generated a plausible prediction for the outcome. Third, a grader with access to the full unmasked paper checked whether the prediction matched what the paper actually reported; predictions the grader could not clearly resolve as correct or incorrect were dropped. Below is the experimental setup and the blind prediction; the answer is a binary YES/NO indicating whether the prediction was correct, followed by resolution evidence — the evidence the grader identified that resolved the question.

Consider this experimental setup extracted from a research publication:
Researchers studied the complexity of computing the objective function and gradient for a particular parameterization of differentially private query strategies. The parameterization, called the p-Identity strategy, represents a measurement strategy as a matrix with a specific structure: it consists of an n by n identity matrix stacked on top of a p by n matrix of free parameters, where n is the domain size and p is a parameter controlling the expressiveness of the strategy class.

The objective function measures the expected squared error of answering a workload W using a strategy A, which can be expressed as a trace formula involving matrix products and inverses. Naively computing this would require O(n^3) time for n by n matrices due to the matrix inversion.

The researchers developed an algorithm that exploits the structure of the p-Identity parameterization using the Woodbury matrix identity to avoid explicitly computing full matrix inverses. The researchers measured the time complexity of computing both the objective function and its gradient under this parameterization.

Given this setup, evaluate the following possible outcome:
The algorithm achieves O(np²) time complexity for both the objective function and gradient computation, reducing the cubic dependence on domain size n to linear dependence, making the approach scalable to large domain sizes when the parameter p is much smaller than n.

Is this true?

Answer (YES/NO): NO